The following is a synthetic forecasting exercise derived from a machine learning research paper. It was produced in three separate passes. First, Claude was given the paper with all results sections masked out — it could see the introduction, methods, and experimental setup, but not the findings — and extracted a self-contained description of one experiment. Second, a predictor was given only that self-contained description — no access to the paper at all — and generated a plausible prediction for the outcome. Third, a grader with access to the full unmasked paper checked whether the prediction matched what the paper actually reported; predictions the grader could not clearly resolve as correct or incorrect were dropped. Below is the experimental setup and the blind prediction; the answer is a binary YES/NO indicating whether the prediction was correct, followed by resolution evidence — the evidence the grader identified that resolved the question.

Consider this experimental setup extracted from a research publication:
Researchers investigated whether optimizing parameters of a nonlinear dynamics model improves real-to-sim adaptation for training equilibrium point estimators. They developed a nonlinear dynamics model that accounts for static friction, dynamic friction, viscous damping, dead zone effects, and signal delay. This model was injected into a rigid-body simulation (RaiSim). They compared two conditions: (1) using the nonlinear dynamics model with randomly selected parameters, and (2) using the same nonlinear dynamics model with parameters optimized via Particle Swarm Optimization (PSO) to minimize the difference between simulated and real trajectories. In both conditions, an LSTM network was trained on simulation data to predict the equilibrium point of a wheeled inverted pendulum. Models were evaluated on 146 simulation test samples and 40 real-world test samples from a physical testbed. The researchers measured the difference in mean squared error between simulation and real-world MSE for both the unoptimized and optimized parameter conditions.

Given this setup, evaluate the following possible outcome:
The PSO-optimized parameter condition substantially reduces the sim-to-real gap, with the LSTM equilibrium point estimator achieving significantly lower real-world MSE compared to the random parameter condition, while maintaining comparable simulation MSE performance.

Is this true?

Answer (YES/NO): NO